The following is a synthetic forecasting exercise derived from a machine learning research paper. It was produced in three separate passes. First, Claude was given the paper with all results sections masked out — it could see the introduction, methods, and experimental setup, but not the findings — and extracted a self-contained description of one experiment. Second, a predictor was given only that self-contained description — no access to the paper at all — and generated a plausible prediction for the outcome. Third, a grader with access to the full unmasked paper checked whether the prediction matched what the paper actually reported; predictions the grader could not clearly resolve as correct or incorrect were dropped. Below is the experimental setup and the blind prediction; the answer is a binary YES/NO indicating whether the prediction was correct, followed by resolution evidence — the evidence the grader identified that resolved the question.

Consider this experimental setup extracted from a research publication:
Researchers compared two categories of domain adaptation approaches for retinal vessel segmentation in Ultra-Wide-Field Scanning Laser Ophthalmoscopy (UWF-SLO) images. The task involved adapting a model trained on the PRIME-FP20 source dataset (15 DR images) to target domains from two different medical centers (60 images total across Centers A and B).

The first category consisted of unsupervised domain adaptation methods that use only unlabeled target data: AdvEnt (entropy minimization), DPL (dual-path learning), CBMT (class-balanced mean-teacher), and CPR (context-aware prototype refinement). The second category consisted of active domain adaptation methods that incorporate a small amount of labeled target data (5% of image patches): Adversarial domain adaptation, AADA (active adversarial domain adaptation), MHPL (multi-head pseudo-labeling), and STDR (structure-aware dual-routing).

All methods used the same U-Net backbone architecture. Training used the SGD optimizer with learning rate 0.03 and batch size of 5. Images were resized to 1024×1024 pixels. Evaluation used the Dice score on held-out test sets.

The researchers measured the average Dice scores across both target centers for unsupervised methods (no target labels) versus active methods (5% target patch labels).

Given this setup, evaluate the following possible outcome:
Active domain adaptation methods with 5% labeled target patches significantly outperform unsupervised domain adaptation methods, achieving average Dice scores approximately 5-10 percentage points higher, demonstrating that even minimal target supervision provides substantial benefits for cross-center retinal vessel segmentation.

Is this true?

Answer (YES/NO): NO